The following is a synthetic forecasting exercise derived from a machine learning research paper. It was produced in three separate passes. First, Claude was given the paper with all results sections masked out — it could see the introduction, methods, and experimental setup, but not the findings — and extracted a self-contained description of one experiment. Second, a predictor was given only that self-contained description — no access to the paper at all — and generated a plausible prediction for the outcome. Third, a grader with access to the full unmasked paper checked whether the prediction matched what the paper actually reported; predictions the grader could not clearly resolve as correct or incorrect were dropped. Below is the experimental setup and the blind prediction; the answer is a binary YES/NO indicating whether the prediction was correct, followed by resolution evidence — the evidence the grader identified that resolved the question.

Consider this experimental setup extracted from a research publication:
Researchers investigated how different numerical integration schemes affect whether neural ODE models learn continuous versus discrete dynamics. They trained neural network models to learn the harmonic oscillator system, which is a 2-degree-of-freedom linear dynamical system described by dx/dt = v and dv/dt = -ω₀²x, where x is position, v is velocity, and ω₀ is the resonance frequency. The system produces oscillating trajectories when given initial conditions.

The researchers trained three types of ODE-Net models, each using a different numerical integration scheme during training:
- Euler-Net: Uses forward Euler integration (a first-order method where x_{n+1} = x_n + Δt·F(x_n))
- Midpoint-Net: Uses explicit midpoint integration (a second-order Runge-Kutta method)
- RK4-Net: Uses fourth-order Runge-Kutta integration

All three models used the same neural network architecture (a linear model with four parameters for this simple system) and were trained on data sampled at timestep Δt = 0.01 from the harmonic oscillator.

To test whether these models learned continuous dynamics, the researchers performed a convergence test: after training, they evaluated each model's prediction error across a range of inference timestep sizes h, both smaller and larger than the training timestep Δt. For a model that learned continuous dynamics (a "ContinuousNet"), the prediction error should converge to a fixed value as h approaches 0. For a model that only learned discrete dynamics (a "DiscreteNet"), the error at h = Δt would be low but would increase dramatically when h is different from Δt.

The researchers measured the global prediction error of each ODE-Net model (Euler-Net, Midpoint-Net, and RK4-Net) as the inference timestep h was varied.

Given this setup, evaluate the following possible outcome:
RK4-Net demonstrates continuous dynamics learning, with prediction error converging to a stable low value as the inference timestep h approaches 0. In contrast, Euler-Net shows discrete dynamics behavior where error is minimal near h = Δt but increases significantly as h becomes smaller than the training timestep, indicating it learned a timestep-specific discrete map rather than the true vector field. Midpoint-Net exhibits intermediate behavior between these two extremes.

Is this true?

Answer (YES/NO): NO